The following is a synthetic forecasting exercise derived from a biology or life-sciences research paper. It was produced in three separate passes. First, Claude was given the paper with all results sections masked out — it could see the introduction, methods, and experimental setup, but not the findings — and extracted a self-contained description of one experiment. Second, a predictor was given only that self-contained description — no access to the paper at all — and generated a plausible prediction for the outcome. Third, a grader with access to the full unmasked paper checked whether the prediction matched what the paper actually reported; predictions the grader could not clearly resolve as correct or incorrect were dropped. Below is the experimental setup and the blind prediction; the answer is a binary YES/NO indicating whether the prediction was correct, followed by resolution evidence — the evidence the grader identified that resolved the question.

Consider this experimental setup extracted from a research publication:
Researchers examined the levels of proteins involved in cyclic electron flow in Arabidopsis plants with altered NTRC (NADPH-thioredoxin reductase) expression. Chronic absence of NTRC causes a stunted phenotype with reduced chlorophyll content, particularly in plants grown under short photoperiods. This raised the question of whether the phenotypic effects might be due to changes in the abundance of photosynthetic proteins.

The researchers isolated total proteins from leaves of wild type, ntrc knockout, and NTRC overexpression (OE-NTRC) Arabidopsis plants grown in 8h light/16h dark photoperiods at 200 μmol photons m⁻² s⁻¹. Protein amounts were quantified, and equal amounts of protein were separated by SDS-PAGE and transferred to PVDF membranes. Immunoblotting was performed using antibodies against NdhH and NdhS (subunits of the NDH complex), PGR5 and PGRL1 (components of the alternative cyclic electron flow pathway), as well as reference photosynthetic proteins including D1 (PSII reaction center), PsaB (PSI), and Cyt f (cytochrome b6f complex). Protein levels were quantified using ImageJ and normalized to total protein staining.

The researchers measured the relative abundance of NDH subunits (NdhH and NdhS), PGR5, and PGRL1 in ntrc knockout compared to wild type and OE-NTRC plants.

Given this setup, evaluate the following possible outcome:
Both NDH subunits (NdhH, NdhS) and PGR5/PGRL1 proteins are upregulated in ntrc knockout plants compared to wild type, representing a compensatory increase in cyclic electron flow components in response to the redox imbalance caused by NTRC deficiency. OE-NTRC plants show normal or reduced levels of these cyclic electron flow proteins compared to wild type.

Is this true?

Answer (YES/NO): NO